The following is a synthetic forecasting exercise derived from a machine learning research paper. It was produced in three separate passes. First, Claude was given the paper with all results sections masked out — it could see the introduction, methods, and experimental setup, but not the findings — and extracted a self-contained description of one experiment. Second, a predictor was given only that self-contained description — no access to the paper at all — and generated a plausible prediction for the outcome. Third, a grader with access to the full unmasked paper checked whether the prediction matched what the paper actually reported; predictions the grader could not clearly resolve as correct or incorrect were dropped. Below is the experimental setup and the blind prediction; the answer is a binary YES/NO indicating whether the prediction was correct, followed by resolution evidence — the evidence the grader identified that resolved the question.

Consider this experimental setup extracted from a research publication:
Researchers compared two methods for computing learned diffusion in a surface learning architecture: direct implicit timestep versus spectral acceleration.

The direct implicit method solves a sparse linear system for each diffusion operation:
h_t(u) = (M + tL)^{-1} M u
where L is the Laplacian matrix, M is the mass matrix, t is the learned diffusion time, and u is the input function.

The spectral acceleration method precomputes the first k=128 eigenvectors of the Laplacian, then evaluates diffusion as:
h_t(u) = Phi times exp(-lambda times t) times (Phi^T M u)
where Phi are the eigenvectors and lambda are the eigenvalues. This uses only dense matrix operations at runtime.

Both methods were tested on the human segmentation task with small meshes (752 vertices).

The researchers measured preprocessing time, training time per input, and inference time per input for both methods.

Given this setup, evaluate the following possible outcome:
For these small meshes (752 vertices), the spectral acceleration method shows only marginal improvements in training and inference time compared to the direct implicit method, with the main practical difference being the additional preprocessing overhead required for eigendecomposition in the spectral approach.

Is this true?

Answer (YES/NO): NO